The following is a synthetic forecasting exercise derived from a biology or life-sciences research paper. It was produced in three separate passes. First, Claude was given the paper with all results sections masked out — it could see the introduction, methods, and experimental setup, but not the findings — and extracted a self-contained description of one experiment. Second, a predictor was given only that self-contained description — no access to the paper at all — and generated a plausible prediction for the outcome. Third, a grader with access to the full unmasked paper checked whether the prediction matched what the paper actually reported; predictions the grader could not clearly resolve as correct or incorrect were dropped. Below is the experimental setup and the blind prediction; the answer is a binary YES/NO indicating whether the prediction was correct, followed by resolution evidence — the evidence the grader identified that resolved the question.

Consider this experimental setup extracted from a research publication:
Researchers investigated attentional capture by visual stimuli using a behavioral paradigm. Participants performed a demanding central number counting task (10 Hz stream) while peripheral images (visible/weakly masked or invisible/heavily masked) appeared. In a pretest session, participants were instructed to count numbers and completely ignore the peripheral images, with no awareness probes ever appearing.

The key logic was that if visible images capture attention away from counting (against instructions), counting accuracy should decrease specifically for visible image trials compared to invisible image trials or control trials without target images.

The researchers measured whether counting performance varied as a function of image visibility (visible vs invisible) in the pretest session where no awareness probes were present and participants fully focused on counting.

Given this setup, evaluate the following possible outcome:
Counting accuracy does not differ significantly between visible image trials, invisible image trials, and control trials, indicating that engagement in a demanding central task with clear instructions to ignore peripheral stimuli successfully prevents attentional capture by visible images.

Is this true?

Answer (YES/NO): YES